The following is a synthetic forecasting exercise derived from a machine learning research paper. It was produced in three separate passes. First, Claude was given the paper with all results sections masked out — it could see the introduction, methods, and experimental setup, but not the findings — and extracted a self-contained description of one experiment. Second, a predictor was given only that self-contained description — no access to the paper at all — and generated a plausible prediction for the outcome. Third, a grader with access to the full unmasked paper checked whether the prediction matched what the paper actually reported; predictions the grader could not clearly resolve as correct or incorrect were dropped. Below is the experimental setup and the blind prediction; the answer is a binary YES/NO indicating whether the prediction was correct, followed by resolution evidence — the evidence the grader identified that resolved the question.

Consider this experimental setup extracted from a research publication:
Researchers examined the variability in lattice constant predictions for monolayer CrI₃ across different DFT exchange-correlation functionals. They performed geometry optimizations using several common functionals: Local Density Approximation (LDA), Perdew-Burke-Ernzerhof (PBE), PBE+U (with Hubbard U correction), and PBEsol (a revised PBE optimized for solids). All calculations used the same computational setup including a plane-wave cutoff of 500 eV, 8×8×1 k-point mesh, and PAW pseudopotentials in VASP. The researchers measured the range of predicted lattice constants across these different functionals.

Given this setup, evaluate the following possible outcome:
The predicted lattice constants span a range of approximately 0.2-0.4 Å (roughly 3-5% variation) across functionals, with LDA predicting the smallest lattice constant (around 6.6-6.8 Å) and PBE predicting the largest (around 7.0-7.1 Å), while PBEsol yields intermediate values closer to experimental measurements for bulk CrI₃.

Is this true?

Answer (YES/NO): NO